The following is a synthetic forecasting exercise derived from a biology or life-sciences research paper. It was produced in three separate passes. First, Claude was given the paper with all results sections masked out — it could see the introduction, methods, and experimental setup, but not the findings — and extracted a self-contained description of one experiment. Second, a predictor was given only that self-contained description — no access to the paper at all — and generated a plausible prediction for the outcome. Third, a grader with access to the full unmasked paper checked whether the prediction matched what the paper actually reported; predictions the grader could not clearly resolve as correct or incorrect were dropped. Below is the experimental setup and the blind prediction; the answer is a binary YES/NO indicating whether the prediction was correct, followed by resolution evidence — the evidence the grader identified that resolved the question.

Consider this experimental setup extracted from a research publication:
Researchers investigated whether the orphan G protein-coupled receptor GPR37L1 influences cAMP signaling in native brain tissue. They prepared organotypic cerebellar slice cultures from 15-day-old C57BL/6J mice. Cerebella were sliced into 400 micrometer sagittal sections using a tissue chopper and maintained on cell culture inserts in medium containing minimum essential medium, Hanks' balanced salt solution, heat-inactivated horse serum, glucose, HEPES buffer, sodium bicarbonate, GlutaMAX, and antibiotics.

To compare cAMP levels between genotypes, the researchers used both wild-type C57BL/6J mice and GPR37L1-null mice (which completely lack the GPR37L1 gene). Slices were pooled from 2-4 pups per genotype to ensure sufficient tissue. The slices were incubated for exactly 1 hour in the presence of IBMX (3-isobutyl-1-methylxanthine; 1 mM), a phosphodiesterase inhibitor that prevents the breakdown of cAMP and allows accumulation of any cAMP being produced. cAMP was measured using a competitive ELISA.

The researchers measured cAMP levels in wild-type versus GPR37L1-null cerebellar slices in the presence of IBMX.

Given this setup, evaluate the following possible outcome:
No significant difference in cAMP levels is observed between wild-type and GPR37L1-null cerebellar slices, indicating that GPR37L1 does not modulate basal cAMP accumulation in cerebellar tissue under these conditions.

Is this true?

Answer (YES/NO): NO